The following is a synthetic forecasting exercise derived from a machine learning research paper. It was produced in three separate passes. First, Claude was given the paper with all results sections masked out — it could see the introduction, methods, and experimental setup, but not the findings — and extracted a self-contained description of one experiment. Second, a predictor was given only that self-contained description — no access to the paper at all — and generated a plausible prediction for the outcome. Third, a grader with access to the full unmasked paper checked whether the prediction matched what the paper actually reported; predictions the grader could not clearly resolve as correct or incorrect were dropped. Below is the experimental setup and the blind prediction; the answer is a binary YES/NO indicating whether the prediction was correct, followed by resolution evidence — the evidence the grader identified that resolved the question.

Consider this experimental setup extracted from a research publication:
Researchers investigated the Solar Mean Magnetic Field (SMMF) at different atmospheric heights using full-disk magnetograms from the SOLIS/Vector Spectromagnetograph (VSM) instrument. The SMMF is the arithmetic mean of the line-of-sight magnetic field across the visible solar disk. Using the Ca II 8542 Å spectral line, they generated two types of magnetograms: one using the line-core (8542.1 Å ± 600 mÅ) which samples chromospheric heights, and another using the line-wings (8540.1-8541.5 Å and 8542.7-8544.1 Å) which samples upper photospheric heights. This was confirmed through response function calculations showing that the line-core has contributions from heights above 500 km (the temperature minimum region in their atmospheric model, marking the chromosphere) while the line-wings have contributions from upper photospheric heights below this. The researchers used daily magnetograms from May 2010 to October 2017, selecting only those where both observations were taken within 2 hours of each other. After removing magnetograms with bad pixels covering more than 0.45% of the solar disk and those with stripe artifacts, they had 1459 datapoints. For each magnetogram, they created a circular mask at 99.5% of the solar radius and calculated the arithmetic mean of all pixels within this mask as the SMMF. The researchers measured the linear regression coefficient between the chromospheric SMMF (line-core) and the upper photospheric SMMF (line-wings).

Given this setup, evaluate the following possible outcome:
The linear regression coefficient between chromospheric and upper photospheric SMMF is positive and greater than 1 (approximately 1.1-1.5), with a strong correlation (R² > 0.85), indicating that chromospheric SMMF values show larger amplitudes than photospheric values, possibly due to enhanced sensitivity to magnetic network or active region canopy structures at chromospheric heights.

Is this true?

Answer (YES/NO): NO